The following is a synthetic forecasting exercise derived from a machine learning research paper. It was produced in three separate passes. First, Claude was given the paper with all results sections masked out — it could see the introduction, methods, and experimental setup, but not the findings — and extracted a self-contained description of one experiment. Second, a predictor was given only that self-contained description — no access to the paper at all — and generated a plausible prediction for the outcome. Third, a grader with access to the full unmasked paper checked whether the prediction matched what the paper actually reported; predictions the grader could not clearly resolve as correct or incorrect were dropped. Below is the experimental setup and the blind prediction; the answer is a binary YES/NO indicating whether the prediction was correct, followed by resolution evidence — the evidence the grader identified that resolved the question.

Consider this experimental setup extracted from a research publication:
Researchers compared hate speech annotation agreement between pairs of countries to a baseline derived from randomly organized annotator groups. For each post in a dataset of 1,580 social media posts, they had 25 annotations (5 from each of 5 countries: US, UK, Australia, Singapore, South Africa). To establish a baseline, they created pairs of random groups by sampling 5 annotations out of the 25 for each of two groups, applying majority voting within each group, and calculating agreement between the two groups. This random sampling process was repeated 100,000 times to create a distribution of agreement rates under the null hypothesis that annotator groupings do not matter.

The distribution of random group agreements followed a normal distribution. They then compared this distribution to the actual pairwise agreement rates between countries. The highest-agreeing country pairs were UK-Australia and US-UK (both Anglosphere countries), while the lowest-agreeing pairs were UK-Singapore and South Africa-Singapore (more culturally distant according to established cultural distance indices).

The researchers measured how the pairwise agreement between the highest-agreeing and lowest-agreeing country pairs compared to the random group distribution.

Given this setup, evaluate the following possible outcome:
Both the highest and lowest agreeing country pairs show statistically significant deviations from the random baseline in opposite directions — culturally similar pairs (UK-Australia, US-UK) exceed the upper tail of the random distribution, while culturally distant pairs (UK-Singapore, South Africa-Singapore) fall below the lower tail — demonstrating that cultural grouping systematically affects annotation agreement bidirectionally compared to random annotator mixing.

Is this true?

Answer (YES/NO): NO